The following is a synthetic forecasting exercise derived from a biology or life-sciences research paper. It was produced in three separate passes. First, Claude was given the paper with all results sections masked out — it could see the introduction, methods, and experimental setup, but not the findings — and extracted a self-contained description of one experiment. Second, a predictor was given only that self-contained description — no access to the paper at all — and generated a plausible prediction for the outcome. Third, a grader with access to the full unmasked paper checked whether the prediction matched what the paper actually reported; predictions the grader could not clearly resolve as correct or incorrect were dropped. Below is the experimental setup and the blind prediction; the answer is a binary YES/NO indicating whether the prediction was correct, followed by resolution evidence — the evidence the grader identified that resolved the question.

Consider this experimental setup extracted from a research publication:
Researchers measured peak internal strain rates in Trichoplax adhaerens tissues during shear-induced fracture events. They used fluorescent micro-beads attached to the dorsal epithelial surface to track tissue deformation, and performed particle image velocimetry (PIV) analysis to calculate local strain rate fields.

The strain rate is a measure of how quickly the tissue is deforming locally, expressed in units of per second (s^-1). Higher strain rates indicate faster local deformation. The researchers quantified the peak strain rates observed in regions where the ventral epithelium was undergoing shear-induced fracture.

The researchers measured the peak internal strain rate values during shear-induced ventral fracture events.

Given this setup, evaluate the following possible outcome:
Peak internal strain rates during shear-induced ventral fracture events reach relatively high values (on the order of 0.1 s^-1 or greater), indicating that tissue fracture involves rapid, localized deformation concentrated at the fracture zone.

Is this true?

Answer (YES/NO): YES